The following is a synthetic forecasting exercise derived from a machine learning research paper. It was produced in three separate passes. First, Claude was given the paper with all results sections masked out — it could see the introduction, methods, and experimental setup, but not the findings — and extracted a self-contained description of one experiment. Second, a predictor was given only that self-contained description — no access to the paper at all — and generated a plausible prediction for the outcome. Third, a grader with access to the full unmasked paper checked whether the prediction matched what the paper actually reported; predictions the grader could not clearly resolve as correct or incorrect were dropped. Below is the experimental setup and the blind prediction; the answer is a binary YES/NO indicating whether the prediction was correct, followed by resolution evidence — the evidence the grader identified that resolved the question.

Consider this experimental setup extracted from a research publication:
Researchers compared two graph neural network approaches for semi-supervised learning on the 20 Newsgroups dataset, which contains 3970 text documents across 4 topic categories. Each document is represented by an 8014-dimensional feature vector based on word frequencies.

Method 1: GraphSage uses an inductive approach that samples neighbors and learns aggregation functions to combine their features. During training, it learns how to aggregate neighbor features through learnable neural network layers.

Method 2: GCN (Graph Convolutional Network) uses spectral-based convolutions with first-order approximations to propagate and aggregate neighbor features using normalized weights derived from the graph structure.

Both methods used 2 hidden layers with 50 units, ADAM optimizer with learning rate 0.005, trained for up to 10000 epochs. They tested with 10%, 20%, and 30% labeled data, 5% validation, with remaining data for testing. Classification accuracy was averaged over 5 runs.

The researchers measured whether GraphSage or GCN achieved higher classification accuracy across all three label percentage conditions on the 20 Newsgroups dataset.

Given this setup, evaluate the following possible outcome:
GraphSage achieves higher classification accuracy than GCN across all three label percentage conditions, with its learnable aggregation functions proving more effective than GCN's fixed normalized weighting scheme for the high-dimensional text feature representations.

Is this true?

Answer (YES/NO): YES